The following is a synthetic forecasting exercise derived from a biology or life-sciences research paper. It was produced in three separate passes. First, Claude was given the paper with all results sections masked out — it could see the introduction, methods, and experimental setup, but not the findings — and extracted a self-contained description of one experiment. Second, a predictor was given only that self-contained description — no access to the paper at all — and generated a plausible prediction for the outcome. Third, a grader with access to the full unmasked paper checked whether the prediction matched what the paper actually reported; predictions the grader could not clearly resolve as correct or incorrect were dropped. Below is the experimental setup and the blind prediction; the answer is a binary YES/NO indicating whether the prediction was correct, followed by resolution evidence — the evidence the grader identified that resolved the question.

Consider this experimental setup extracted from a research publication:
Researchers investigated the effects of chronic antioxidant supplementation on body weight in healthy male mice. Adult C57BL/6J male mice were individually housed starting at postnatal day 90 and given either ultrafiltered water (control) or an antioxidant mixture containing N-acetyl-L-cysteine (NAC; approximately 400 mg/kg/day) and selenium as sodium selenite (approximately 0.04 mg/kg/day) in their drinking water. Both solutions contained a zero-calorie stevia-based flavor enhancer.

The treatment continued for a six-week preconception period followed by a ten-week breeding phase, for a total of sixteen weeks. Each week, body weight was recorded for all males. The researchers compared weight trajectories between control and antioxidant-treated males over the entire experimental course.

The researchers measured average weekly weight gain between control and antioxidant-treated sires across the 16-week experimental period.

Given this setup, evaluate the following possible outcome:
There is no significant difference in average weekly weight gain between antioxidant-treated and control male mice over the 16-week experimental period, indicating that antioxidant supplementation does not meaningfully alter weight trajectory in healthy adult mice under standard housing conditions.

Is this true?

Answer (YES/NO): YES